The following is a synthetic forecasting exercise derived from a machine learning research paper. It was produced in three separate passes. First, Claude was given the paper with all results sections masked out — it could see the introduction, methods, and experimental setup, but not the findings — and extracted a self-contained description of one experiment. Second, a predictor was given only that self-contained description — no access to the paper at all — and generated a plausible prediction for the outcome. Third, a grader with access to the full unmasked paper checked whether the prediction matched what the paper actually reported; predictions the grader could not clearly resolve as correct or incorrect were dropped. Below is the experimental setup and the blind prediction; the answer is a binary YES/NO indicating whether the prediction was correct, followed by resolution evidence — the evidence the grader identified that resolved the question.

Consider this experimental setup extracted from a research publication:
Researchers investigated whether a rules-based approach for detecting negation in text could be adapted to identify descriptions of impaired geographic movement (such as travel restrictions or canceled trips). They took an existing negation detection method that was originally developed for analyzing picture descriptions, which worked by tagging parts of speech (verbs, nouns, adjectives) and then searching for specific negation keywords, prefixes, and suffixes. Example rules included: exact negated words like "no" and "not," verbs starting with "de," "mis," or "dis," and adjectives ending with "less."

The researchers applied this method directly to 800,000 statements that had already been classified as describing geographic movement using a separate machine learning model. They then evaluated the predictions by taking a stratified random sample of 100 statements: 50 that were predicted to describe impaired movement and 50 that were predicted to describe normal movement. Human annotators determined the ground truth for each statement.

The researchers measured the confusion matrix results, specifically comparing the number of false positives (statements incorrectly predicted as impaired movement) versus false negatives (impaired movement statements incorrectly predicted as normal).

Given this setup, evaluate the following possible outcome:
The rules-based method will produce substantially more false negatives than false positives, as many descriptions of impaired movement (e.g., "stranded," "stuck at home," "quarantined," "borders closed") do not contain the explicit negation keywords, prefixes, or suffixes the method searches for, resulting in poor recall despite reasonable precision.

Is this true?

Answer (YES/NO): NO